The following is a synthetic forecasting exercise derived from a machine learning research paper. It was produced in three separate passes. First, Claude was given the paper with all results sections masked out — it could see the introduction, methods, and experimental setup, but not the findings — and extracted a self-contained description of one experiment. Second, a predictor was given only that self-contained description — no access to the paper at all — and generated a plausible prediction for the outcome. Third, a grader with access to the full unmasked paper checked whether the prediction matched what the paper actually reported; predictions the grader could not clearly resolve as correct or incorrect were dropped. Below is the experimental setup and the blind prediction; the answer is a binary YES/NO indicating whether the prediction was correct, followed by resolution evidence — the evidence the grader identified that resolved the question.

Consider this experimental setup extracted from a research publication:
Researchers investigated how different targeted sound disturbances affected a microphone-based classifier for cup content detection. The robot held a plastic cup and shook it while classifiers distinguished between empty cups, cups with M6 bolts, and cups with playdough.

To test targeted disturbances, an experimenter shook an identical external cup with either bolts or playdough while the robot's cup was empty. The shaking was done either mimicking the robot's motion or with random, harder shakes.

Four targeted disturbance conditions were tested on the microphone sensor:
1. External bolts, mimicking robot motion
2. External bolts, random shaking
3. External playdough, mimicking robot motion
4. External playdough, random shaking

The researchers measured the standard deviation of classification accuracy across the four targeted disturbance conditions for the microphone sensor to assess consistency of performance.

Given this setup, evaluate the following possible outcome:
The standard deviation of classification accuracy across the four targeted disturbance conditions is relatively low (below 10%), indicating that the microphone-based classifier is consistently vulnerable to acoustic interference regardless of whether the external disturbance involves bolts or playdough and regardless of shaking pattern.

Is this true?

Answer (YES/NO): NO